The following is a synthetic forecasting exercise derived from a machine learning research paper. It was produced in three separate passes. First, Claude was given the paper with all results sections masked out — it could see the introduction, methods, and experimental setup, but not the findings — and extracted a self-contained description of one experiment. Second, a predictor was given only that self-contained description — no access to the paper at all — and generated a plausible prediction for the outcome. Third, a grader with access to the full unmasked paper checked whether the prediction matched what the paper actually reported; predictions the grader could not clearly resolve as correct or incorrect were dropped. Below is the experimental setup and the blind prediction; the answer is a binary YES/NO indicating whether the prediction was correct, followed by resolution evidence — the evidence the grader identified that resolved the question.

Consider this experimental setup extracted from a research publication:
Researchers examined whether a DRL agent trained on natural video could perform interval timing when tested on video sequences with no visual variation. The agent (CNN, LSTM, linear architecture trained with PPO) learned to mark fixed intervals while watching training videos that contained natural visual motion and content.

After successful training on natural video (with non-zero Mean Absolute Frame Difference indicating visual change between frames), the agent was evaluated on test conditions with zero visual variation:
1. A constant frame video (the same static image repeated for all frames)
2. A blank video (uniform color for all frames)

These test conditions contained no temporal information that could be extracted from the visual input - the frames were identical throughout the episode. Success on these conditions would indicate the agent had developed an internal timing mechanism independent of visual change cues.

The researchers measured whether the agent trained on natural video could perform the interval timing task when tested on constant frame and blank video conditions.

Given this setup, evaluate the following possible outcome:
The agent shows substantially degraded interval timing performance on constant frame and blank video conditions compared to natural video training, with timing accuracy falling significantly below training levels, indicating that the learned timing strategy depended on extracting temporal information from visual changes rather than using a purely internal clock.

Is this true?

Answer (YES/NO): NO